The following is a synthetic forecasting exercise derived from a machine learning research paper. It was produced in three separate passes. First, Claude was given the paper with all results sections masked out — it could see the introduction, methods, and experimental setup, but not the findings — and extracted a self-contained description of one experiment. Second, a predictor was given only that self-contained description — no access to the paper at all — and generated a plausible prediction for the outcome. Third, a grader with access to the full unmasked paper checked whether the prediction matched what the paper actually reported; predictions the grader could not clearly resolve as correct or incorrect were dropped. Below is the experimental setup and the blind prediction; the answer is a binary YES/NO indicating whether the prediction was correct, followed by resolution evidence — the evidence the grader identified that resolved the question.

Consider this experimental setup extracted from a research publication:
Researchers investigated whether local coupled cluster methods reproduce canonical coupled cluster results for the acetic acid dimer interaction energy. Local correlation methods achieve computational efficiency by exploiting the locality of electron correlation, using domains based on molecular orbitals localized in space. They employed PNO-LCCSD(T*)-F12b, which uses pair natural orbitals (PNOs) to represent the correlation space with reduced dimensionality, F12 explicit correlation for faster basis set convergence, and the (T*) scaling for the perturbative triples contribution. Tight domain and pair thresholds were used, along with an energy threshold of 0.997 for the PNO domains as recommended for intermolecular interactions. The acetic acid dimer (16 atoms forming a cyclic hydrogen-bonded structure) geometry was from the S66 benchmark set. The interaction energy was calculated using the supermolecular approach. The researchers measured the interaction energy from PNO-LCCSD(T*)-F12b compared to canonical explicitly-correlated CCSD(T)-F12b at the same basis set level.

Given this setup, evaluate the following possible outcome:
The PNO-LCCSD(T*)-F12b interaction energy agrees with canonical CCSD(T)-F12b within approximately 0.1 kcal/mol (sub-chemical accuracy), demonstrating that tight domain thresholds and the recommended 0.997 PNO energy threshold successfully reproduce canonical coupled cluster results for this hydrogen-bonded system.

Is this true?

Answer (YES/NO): YES